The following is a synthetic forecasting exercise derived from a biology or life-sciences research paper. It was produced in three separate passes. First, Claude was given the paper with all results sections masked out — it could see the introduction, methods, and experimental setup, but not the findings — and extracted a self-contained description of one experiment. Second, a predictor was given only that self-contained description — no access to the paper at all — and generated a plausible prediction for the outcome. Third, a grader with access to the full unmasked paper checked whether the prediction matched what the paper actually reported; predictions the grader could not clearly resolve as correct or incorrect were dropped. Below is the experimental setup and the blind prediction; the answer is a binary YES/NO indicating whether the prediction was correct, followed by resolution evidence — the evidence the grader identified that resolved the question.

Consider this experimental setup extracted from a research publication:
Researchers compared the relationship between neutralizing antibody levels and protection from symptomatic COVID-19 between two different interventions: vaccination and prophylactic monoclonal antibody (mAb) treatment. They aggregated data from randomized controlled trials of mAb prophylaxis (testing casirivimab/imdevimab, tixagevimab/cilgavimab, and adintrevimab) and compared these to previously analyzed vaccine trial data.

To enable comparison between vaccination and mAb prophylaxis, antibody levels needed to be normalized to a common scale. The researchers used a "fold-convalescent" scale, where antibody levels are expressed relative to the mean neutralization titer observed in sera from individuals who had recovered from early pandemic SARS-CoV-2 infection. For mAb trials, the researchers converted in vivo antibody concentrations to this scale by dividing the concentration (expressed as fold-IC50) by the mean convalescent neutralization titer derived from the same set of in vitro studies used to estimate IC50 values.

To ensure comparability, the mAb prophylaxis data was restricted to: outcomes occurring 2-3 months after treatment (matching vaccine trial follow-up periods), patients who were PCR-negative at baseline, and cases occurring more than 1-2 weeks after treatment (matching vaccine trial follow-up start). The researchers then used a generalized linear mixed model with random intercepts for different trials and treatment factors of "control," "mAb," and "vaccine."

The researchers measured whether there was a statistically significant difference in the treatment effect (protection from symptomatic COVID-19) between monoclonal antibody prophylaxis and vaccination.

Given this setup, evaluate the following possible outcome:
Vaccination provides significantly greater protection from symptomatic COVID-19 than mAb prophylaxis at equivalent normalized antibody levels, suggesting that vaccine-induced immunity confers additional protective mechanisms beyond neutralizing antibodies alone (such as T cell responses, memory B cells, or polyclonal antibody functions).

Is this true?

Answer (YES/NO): NO